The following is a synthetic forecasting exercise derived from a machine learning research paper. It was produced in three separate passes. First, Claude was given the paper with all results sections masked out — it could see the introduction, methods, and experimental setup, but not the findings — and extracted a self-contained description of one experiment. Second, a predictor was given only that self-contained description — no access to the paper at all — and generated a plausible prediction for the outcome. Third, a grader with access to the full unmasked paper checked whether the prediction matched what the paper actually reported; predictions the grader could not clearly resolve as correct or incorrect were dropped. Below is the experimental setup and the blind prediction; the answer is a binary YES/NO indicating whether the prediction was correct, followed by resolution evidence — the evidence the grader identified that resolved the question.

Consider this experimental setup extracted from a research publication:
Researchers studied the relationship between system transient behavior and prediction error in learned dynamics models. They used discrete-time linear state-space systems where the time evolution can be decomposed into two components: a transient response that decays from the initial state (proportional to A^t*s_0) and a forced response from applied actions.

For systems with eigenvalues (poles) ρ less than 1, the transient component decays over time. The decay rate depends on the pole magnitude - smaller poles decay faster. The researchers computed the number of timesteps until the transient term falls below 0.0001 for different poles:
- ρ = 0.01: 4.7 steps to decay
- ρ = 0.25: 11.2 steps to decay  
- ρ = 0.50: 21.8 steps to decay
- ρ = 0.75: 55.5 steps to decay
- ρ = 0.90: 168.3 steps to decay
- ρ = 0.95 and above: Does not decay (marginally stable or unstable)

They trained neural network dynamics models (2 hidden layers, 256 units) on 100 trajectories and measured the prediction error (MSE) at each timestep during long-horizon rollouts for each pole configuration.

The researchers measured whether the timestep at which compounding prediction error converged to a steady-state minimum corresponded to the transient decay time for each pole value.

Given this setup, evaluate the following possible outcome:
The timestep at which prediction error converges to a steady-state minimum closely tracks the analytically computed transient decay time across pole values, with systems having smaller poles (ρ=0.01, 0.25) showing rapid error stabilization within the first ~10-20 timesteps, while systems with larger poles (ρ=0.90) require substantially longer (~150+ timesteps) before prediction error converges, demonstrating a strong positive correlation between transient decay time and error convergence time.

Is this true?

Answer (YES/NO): YES